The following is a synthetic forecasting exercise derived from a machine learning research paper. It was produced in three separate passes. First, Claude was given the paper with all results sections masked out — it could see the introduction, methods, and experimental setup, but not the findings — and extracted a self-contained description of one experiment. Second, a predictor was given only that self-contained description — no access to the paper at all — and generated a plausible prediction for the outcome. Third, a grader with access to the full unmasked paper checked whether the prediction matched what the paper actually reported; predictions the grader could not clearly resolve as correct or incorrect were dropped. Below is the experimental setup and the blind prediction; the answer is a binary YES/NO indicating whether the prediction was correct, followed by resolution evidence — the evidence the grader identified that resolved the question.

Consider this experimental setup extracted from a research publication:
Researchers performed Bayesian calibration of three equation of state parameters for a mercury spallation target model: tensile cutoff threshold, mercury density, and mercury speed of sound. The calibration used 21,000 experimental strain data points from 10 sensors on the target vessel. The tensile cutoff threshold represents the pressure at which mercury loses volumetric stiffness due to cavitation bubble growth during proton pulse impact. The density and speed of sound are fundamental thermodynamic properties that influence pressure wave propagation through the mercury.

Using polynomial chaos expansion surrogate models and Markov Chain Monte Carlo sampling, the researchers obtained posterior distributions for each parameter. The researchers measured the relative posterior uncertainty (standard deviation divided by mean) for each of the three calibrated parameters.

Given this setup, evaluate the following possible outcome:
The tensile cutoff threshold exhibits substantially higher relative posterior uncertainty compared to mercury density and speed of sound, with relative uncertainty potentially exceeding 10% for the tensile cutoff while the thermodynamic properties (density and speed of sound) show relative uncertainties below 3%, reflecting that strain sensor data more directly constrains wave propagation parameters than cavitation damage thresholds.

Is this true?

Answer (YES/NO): NO